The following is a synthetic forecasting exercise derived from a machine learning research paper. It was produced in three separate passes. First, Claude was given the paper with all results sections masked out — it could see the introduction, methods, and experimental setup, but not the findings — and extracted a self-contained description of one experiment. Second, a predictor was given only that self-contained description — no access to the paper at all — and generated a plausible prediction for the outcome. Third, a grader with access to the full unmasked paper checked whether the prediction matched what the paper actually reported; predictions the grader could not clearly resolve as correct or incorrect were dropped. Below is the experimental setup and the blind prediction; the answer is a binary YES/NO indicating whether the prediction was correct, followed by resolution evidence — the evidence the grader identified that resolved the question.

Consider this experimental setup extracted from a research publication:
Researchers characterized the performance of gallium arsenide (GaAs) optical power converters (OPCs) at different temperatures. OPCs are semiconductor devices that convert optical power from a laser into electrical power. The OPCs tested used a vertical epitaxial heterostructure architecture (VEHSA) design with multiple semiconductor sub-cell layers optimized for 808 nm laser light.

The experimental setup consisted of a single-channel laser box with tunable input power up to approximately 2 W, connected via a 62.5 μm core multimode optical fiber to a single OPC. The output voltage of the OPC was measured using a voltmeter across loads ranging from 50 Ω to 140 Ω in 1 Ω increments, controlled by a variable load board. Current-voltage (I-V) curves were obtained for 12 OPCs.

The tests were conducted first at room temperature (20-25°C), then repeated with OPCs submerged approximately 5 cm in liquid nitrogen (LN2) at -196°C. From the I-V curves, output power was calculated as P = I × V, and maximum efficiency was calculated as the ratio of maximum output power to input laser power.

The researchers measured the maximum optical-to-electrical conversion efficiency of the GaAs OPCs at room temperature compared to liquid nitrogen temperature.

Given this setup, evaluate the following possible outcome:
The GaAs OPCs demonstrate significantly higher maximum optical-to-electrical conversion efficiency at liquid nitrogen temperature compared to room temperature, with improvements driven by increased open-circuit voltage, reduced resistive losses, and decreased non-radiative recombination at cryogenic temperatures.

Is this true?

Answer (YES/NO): NO